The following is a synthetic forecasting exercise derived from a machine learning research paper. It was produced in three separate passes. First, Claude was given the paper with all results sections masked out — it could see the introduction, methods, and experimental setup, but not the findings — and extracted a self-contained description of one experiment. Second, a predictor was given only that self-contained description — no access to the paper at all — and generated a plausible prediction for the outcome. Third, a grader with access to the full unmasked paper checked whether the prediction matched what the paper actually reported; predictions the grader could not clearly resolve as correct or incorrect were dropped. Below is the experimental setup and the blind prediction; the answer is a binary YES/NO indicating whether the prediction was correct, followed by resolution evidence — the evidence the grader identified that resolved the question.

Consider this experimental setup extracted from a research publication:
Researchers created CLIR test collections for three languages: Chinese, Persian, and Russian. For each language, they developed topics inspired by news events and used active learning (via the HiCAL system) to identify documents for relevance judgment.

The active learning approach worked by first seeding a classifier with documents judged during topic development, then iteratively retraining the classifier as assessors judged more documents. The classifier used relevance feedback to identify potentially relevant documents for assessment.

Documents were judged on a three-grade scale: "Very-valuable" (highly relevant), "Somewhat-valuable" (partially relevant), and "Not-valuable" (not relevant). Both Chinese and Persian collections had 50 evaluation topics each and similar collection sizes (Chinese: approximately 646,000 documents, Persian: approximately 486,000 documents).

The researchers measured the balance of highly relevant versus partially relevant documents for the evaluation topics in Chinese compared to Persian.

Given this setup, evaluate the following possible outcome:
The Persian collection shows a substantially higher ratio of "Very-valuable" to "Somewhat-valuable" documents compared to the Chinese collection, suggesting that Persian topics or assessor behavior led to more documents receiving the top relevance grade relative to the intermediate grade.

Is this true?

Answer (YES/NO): NO